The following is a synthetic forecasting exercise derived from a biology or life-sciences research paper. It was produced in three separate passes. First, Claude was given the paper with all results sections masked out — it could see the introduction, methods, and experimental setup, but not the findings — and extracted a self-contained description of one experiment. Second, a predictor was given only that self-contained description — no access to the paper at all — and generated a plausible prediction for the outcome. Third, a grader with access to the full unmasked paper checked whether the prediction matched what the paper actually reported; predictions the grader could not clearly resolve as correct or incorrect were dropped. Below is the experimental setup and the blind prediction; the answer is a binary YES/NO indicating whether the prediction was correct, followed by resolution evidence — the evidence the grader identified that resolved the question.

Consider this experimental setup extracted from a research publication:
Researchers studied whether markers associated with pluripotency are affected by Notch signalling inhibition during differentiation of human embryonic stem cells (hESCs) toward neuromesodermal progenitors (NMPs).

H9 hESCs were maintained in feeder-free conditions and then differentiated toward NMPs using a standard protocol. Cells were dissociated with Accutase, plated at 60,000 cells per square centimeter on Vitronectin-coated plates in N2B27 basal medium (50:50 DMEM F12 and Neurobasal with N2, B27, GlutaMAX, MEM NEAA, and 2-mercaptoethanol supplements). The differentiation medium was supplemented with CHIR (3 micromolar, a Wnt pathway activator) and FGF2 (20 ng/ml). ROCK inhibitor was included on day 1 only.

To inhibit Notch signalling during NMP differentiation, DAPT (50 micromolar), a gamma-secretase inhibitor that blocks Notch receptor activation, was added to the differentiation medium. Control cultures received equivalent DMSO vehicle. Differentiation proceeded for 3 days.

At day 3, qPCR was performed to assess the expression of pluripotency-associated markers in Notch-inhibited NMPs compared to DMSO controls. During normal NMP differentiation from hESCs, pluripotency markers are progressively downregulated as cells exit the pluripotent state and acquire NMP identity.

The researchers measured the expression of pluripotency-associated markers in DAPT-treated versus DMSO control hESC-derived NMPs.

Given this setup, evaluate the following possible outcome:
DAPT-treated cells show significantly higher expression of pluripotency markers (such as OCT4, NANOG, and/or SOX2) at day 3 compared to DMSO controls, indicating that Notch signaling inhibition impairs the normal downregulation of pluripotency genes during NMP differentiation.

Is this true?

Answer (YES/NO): NO